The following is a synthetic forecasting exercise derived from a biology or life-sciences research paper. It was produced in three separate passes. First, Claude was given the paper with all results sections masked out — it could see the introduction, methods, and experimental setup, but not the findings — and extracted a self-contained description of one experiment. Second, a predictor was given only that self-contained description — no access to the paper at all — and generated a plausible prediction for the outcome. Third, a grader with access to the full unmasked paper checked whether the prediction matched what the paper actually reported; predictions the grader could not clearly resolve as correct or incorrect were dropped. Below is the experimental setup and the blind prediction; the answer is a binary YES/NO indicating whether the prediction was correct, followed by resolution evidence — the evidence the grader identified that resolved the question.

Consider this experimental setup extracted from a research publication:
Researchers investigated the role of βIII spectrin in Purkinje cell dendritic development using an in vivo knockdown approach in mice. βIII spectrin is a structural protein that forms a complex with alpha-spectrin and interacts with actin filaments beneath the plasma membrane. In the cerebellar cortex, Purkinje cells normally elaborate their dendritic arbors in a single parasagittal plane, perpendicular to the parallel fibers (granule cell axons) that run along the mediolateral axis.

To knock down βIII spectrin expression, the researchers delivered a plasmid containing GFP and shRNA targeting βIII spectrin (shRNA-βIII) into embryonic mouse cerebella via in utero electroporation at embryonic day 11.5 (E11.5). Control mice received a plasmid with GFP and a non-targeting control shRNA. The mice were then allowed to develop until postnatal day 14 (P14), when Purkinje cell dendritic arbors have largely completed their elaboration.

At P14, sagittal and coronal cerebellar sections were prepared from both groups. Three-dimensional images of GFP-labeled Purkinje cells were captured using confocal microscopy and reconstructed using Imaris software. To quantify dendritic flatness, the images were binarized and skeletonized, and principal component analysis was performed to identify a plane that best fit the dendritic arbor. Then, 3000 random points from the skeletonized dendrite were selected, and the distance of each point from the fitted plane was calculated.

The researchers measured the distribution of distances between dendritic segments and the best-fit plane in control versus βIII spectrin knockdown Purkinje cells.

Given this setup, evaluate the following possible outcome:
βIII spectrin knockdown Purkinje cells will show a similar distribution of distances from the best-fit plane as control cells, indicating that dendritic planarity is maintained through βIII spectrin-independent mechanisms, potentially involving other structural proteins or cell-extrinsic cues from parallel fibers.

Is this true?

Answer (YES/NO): NO